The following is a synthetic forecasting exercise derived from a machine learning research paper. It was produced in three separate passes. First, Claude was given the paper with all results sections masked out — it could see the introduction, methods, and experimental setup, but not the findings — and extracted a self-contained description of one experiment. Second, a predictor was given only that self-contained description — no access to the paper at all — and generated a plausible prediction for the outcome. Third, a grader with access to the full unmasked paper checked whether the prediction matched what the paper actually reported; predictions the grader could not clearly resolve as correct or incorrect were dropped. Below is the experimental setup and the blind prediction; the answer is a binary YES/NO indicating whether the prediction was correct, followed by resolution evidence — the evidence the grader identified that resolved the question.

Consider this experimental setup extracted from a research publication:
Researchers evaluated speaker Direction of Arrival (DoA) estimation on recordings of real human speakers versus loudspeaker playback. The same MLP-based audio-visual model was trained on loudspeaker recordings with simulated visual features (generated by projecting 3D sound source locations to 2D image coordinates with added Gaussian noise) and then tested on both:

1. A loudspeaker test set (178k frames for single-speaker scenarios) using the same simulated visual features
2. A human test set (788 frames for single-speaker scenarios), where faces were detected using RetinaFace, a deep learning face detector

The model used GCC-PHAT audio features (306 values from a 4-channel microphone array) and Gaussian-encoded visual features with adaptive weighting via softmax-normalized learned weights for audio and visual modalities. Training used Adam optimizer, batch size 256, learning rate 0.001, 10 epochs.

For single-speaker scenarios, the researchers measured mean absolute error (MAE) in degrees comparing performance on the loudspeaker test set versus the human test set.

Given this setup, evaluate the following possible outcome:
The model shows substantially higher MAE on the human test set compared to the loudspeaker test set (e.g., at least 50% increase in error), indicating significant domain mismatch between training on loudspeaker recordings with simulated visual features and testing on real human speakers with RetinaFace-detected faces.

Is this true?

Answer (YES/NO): NO